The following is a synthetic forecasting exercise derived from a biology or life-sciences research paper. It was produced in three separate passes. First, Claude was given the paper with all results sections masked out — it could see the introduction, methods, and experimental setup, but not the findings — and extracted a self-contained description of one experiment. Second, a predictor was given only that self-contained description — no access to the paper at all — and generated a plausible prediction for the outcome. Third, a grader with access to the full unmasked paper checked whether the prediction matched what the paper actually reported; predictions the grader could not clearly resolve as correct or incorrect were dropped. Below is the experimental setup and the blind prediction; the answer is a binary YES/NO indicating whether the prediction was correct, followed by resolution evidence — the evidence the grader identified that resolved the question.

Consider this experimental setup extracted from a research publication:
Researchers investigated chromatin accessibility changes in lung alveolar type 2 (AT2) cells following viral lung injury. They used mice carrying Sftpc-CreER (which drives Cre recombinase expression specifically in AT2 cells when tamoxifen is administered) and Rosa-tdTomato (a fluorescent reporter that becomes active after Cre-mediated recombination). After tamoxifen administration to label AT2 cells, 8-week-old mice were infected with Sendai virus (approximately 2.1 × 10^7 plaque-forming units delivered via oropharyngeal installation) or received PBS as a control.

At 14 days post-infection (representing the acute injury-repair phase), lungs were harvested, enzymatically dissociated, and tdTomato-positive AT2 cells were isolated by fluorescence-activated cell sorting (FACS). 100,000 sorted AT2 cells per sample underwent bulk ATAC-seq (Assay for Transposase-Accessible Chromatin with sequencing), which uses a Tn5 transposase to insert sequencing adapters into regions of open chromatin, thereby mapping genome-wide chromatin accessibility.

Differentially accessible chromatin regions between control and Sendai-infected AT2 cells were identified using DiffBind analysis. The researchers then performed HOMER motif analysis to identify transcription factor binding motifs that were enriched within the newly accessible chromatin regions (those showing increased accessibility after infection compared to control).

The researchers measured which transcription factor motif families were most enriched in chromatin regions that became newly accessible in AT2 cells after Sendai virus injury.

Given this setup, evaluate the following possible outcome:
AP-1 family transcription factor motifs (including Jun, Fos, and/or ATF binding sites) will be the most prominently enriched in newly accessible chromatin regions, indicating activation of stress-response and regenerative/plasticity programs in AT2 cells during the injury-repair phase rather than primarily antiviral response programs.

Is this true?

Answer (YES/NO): YES